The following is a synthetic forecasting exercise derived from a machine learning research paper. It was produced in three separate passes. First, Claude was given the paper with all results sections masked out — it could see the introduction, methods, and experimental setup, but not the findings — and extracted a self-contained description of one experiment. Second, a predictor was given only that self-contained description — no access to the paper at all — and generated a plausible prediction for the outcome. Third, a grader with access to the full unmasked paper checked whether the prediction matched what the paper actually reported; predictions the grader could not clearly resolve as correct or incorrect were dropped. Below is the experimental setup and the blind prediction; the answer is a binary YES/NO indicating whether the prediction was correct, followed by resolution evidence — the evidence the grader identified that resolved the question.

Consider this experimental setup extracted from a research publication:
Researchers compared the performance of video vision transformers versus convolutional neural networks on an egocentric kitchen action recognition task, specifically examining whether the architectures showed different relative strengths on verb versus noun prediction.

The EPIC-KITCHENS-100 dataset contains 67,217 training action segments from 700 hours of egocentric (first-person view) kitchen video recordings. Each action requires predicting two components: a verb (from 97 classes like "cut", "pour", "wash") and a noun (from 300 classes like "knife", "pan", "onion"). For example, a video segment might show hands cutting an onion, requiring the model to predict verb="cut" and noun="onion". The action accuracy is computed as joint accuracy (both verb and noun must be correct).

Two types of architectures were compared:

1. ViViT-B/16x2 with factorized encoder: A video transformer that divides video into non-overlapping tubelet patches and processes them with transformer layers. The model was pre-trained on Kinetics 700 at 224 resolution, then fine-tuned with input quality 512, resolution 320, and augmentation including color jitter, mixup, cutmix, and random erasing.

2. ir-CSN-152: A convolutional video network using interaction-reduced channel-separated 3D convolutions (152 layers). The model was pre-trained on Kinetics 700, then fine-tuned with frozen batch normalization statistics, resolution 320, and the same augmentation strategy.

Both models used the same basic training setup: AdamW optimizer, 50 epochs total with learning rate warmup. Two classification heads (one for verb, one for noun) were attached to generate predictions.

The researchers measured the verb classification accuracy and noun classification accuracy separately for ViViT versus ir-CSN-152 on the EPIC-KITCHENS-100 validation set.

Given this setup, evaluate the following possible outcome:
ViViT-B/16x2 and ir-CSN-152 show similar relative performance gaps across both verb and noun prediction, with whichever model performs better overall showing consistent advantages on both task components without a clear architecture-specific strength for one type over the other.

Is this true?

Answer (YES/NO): NO